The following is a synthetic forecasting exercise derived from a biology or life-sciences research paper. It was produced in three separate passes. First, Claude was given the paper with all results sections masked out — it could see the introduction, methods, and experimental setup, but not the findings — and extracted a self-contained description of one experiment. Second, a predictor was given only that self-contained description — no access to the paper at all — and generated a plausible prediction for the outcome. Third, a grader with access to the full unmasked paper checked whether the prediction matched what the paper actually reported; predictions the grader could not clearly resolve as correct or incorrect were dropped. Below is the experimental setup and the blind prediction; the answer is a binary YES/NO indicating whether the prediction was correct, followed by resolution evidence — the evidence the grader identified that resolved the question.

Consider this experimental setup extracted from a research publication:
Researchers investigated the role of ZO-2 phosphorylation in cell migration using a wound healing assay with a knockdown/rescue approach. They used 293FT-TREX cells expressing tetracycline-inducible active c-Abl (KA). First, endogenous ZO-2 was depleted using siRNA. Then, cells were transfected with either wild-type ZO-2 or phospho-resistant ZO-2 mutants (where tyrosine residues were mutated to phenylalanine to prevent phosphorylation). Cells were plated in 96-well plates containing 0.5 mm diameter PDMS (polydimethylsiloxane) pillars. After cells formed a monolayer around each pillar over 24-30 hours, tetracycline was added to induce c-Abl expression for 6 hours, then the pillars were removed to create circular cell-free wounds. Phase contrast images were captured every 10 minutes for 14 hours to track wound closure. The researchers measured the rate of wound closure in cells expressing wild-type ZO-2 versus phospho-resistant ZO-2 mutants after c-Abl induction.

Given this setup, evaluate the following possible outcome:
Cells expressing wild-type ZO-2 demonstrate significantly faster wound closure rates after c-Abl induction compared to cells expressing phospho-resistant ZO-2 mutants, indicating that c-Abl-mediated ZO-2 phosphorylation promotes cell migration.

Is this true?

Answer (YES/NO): NO